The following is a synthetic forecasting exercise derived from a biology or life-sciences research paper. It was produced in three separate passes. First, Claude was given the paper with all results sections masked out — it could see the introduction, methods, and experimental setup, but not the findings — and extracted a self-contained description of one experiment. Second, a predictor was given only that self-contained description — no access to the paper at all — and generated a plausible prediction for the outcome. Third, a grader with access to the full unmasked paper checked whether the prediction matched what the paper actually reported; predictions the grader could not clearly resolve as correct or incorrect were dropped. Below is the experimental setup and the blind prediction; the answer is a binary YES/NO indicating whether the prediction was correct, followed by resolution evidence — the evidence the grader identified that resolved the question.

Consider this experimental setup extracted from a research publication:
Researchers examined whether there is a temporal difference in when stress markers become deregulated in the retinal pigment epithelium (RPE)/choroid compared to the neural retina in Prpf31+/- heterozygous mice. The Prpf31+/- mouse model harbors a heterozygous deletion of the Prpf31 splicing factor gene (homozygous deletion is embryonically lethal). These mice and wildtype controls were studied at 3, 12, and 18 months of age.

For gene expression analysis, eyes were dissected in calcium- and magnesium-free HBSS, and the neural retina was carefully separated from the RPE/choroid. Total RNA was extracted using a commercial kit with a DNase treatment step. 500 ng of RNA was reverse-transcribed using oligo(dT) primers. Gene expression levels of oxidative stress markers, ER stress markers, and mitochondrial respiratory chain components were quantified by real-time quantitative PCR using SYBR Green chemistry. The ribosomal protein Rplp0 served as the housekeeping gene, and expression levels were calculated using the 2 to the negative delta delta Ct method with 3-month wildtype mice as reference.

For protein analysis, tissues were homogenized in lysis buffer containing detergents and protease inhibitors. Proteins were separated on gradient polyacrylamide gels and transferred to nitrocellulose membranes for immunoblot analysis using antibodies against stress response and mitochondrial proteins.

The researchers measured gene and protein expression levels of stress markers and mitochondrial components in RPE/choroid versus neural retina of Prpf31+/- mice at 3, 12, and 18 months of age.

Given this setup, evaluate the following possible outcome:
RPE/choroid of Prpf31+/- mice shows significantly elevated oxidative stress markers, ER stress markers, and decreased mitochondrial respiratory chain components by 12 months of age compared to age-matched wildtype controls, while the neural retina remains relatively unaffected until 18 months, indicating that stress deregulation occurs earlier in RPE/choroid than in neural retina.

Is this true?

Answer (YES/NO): NO